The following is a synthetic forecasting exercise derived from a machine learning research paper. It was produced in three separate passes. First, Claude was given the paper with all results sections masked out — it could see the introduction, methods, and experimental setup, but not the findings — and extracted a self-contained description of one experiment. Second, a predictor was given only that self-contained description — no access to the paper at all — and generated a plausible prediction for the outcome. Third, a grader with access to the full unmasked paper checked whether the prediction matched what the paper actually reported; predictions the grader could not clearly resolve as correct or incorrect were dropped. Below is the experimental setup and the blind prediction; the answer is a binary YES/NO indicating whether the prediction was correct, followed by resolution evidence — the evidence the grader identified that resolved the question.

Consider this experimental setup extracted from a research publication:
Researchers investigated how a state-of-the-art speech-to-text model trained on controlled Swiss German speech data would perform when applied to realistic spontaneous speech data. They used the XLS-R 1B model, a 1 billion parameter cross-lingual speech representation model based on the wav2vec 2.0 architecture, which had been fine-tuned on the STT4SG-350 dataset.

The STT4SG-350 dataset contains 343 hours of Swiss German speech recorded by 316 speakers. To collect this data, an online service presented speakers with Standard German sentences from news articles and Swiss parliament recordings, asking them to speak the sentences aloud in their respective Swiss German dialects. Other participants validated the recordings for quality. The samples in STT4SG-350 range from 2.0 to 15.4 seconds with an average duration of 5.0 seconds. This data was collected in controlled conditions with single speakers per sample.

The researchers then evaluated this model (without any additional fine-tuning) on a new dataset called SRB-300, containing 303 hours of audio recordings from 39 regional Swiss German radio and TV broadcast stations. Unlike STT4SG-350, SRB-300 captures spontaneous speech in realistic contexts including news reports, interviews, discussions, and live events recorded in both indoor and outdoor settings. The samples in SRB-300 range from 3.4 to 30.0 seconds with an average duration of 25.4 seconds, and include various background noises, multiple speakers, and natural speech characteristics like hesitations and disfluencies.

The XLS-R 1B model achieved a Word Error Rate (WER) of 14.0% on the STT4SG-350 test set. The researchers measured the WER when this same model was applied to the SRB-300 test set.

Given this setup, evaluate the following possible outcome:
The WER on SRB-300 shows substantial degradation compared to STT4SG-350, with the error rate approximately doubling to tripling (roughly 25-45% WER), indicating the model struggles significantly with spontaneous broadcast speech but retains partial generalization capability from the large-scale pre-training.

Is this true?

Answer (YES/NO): YES